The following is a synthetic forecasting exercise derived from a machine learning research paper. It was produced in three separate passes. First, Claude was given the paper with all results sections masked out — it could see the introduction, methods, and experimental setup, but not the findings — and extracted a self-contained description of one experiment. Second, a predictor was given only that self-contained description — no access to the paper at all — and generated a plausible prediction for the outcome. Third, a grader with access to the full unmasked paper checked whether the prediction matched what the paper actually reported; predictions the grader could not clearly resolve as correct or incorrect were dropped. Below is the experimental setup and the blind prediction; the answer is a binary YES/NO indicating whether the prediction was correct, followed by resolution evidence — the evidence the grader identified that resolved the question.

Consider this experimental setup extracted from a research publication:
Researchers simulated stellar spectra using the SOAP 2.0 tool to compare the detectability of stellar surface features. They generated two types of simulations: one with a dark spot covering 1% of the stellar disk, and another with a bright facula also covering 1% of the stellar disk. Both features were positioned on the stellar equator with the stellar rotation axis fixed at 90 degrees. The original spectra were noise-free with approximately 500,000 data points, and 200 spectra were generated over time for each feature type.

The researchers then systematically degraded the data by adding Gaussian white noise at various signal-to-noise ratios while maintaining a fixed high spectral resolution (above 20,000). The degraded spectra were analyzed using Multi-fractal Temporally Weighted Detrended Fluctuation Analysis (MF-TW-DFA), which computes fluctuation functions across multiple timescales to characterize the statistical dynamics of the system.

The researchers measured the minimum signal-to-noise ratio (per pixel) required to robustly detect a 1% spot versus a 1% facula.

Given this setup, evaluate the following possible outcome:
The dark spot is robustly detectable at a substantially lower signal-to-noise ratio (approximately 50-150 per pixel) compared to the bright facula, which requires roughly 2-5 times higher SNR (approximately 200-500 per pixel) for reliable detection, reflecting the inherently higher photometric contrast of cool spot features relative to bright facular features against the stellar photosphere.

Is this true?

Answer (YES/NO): NO